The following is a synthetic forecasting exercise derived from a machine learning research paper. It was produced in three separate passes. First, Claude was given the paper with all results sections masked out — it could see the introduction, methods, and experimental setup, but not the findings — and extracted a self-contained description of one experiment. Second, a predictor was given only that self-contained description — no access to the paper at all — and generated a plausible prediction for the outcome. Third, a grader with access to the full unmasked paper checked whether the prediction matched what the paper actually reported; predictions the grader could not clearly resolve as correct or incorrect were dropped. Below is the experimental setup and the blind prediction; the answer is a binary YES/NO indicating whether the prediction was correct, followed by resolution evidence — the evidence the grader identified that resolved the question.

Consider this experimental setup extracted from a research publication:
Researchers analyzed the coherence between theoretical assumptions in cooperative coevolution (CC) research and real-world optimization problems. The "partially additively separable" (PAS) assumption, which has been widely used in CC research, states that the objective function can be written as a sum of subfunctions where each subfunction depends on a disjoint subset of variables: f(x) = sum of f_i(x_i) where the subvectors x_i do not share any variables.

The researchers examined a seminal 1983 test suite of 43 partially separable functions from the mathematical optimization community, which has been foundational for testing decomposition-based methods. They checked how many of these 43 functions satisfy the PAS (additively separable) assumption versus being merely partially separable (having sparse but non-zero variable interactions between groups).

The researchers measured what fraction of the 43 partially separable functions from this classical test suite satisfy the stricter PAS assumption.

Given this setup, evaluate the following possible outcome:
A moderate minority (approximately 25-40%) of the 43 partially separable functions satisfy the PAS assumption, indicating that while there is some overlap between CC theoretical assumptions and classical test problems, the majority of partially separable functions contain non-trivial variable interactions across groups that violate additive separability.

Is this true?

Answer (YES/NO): NO